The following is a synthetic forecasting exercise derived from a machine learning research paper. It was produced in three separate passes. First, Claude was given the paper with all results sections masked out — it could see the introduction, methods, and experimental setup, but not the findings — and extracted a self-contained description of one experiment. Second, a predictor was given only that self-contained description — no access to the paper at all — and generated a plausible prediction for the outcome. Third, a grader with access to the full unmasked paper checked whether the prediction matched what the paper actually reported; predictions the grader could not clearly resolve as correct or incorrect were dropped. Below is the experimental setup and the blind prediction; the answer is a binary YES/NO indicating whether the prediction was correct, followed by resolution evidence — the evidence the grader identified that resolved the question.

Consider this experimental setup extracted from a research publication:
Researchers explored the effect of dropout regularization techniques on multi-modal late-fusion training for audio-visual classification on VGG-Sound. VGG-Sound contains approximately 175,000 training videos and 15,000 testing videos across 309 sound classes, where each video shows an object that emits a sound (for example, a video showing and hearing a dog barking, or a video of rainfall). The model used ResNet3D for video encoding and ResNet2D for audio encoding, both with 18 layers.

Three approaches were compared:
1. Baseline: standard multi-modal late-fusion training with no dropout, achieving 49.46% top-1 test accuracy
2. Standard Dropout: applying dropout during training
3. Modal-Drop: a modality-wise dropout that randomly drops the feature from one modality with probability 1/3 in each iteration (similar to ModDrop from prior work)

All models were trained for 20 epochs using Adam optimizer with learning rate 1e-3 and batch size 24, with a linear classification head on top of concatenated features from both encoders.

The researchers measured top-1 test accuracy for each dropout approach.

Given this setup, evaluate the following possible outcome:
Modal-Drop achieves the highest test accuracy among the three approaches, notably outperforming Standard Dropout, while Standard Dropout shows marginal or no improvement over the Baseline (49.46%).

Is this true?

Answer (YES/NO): YES